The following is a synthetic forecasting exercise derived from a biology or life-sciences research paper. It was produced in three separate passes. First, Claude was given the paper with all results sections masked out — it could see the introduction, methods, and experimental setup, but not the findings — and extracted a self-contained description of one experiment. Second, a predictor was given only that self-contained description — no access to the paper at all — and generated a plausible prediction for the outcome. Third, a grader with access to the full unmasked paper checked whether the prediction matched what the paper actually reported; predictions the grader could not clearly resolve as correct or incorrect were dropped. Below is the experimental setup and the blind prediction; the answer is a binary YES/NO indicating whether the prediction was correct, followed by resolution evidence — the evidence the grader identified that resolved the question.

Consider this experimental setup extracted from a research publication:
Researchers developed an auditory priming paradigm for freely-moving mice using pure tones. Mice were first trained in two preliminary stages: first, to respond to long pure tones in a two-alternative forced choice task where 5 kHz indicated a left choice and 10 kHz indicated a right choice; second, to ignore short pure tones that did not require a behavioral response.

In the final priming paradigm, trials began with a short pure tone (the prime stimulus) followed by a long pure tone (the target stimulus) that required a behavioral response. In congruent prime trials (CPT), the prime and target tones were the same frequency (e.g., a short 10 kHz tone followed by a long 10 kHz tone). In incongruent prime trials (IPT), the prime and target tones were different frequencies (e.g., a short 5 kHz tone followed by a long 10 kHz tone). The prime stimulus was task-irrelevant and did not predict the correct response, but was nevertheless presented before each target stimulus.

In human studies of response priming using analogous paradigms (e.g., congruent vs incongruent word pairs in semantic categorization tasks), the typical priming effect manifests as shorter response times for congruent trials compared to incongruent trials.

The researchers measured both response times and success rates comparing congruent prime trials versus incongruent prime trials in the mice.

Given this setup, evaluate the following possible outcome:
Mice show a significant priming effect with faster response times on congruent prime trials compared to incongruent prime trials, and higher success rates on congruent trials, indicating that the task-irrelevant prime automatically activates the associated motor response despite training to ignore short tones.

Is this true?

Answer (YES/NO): NO